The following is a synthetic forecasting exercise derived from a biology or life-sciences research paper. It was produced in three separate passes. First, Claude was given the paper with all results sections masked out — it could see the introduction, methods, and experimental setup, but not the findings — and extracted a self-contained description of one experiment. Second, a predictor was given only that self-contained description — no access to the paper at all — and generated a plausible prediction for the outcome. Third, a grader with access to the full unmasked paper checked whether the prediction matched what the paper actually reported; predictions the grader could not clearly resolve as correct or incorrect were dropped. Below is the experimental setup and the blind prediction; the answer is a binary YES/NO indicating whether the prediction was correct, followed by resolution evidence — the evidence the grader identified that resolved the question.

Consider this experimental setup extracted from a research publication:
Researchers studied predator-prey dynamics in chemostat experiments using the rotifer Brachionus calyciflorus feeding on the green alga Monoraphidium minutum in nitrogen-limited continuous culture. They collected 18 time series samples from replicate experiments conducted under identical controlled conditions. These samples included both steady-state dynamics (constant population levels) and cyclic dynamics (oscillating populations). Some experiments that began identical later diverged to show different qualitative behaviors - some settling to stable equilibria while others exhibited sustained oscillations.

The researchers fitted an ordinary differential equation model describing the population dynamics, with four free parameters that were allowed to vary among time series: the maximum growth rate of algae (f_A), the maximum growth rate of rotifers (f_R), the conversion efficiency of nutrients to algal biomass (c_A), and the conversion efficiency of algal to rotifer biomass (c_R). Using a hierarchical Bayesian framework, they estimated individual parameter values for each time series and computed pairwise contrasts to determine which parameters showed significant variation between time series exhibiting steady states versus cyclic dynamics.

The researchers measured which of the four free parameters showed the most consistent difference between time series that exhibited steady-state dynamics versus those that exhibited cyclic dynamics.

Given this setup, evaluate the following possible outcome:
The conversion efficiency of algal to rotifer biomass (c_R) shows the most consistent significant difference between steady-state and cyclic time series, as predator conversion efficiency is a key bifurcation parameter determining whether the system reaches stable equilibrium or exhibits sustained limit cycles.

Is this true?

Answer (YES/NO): NO